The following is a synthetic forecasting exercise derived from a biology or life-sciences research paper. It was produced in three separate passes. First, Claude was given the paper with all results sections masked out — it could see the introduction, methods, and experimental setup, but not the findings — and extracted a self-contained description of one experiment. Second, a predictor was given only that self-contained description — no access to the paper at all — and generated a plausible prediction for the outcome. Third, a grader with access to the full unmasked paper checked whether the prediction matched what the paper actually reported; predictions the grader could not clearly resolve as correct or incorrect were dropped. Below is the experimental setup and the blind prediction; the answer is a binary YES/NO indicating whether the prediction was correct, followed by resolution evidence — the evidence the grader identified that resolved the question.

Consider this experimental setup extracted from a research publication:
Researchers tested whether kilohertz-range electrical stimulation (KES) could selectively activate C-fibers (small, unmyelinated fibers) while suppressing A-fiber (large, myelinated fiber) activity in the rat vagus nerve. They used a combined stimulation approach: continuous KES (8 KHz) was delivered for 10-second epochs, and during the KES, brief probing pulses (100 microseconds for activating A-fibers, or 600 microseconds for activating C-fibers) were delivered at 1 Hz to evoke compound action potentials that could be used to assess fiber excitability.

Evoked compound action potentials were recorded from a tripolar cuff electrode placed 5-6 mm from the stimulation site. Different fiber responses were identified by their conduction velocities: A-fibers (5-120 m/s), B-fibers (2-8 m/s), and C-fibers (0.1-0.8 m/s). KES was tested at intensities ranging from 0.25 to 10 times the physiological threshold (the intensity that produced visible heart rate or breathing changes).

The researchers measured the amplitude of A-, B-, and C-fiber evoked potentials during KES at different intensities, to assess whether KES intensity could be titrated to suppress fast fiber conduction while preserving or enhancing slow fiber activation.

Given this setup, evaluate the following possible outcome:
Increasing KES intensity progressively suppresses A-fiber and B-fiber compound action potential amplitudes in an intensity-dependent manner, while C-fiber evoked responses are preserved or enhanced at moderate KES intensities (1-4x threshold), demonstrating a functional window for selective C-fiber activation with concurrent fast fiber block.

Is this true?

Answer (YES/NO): NO